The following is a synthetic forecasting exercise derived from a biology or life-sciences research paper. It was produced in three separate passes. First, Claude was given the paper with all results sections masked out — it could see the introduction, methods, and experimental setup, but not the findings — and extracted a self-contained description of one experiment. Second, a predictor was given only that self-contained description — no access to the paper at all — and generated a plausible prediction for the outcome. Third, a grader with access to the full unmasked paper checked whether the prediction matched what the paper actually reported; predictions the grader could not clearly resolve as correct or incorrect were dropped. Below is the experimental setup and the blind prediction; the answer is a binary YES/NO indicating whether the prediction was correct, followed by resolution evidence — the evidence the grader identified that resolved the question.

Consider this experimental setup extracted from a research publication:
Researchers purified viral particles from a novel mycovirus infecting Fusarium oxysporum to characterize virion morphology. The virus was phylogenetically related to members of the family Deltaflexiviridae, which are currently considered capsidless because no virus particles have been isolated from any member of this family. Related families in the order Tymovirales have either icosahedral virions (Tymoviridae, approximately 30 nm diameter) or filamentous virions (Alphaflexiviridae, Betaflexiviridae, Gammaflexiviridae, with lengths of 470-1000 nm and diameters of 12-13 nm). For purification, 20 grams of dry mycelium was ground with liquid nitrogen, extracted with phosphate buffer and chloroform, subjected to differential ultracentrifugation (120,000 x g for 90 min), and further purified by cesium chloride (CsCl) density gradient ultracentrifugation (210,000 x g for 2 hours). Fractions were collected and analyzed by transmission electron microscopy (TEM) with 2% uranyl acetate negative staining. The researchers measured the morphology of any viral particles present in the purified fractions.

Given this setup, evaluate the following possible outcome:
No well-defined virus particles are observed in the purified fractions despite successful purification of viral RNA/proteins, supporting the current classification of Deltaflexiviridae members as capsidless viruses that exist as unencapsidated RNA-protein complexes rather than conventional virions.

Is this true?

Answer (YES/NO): NO